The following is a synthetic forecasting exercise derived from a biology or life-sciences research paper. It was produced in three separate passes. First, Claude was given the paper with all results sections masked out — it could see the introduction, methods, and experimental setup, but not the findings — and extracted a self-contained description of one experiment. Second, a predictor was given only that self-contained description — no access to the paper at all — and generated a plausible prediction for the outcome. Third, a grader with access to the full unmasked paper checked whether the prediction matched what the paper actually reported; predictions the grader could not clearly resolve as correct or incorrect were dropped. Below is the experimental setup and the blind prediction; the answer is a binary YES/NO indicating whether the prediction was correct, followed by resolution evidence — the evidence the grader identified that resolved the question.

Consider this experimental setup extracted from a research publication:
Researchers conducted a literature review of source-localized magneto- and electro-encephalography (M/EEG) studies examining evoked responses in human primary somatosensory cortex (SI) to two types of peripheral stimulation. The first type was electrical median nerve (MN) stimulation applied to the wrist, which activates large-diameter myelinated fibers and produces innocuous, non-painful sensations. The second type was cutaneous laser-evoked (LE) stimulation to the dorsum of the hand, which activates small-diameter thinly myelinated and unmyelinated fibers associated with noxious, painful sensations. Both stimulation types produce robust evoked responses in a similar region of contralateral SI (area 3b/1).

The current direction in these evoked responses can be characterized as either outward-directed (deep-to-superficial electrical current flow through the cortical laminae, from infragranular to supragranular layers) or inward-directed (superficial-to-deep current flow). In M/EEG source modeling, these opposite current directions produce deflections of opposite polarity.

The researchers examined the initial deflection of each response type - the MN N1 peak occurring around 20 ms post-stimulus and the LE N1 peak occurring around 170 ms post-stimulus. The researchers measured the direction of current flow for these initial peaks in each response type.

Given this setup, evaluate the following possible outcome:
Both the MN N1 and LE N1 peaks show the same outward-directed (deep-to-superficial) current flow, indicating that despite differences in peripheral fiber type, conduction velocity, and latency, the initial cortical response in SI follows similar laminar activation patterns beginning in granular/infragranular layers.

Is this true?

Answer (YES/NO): NO